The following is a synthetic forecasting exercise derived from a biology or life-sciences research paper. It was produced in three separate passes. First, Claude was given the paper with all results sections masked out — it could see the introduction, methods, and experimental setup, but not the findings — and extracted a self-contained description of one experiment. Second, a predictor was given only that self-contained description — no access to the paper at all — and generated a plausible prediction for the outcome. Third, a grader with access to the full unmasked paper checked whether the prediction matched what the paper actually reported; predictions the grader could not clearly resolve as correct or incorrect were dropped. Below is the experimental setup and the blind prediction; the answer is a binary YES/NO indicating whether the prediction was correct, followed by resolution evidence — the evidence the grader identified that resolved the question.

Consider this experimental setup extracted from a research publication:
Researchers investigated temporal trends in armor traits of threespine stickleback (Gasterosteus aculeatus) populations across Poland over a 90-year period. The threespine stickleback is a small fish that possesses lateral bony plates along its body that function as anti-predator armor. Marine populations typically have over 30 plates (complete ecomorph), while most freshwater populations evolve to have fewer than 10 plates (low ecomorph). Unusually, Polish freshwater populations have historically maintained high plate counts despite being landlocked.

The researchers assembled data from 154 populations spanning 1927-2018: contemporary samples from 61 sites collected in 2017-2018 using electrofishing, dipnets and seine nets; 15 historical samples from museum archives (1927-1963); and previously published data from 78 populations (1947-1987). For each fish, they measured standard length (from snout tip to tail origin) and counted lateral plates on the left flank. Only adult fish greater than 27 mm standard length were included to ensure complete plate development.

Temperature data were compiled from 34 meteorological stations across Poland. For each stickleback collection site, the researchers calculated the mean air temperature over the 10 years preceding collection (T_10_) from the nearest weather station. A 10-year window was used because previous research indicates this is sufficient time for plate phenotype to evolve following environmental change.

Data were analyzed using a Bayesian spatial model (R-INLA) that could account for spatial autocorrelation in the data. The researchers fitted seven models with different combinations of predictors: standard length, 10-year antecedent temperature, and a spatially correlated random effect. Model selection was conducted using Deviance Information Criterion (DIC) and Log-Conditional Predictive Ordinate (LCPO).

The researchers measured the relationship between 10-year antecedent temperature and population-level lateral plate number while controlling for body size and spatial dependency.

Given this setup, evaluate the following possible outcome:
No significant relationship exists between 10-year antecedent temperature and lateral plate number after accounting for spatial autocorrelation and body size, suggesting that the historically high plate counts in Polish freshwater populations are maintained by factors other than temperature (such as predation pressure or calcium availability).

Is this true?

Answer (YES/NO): NO